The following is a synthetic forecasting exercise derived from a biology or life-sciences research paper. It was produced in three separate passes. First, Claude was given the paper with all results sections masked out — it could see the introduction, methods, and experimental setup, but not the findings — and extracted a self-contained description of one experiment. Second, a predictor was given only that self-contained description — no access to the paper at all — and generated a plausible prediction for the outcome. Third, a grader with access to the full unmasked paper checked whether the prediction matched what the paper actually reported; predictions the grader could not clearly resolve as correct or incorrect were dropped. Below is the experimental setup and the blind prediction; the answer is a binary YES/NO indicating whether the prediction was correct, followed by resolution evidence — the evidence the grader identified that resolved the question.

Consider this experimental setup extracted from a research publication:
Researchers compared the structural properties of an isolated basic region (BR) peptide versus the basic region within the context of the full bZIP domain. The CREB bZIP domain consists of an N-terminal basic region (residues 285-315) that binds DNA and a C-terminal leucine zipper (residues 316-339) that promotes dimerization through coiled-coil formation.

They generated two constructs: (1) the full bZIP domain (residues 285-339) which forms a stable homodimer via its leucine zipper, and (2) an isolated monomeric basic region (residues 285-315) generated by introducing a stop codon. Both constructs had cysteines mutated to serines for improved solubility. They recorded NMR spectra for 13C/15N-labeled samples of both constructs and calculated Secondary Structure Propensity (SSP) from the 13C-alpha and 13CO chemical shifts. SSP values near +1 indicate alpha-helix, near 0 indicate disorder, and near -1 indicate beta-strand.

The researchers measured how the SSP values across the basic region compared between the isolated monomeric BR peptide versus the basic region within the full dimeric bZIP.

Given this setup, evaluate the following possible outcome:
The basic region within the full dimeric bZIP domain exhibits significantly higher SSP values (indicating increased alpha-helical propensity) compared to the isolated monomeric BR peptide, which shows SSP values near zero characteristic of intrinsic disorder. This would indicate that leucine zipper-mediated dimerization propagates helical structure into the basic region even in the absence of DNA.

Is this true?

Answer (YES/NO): YES